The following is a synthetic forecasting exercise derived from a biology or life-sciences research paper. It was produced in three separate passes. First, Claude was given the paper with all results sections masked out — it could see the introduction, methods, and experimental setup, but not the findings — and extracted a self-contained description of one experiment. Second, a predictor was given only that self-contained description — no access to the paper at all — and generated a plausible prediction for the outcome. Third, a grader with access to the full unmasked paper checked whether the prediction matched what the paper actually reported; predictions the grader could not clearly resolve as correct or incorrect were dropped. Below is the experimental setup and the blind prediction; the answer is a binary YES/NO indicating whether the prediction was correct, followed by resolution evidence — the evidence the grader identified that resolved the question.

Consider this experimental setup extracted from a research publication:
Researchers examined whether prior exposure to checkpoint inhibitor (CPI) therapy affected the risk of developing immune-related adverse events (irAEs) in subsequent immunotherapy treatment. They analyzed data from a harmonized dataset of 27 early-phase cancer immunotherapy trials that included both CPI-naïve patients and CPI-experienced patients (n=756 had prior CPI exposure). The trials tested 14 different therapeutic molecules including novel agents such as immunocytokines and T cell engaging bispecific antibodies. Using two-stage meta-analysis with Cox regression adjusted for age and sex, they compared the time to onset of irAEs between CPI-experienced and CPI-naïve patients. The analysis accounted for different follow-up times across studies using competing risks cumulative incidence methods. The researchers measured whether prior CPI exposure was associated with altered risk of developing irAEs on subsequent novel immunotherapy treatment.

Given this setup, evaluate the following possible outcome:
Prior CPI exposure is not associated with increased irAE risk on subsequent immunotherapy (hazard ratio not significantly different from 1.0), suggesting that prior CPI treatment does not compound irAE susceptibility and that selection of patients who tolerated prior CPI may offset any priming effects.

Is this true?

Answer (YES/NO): NO